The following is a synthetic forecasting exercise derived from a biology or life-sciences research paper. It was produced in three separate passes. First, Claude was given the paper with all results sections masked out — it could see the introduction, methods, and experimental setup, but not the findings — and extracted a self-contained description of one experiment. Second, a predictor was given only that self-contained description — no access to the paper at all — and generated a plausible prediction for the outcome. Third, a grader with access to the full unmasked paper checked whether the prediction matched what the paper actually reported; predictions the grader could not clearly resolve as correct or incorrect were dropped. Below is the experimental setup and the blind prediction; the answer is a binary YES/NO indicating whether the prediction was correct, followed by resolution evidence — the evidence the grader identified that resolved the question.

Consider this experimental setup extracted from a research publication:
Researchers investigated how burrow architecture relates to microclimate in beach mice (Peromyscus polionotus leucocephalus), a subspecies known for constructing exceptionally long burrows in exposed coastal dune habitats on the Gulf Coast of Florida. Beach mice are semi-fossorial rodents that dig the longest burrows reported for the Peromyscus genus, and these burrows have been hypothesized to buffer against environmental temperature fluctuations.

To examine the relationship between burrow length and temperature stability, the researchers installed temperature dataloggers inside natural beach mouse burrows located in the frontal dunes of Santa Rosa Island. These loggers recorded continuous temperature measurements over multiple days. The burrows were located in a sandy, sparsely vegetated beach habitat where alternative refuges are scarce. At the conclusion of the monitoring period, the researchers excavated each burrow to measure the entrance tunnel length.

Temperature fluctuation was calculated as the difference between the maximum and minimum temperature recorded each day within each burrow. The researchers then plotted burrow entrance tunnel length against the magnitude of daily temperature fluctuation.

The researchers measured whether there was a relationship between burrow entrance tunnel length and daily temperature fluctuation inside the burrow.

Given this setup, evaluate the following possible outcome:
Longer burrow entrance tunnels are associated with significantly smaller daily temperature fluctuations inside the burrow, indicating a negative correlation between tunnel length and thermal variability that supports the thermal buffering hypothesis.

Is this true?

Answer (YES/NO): YES